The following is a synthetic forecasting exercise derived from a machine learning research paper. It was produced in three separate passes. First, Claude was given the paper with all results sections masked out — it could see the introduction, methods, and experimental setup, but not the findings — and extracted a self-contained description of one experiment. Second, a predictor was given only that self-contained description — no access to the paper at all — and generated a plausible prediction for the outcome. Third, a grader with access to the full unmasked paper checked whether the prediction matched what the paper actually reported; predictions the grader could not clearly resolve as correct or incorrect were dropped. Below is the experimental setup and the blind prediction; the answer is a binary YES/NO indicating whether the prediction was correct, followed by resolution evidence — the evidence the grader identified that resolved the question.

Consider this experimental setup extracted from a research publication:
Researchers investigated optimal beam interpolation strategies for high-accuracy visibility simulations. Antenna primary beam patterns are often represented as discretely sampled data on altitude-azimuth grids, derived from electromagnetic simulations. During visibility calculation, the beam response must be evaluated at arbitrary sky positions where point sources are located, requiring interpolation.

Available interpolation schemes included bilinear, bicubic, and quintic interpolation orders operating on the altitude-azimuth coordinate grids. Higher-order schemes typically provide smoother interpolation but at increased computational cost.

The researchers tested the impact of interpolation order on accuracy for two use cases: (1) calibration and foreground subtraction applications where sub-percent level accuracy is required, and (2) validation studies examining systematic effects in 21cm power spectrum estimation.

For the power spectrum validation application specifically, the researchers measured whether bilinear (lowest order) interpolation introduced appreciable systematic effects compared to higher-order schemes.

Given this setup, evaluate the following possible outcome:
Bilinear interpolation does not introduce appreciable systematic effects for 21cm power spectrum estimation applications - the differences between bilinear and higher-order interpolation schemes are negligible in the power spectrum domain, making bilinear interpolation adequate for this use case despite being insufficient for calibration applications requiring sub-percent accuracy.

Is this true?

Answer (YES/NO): YES